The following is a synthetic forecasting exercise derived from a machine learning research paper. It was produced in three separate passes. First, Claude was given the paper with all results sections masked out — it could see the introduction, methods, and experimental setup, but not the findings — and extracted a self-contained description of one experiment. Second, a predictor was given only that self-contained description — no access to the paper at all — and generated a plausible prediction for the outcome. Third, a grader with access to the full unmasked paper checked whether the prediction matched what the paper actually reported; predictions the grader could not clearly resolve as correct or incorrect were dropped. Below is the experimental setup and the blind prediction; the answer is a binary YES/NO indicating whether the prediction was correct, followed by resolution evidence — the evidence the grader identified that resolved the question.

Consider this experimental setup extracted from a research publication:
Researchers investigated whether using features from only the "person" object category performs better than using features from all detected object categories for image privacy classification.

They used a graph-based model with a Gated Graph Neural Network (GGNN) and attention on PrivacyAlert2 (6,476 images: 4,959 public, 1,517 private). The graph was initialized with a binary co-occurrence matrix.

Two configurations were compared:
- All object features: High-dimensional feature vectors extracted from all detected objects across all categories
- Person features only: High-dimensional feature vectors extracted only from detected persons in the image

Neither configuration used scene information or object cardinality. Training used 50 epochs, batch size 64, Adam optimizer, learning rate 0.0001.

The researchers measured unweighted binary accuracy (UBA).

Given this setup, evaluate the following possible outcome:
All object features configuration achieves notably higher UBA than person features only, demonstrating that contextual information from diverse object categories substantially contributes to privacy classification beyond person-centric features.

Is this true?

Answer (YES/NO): NO